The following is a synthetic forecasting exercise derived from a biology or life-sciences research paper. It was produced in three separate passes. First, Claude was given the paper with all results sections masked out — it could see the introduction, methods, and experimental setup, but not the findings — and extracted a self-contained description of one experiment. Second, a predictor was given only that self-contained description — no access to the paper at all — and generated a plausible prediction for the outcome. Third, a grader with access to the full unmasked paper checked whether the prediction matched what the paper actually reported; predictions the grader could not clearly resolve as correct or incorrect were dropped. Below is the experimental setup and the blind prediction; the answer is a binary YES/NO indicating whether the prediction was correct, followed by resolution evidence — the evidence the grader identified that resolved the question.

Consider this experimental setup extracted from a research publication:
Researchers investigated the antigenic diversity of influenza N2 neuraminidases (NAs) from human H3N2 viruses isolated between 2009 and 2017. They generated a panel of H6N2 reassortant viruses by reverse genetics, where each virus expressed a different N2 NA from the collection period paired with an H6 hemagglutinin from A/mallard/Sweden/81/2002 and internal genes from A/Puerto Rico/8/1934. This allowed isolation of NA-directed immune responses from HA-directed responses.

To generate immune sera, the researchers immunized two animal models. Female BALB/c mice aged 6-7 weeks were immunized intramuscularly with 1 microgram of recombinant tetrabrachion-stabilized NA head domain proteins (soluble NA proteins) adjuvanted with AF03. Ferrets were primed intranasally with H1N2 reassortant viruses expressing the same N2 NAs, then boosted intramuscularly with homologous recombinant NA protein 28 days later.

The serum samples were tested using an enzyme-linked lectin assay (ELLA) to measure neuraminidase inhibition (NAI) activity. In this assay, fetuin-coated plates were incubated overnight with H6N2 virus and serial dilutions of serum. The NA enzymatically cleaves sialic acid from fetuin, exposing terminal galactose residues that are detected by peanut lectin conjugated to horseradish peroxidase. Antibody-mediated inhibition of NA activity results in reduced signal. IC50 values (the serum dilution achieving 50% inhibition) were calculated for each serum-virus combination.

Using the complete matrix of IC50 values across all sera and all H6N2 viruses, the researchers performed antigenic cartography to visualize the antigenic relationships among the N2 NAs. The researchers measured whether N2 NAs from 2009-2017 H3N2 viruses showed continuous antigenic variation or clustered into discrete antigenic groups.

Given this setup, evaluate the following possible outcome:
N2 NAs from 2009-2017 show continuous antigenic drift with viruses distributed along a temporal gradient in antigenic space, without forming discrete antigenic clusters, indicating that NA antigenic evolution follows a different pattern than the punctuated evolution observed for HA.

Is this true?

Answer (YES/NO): NO